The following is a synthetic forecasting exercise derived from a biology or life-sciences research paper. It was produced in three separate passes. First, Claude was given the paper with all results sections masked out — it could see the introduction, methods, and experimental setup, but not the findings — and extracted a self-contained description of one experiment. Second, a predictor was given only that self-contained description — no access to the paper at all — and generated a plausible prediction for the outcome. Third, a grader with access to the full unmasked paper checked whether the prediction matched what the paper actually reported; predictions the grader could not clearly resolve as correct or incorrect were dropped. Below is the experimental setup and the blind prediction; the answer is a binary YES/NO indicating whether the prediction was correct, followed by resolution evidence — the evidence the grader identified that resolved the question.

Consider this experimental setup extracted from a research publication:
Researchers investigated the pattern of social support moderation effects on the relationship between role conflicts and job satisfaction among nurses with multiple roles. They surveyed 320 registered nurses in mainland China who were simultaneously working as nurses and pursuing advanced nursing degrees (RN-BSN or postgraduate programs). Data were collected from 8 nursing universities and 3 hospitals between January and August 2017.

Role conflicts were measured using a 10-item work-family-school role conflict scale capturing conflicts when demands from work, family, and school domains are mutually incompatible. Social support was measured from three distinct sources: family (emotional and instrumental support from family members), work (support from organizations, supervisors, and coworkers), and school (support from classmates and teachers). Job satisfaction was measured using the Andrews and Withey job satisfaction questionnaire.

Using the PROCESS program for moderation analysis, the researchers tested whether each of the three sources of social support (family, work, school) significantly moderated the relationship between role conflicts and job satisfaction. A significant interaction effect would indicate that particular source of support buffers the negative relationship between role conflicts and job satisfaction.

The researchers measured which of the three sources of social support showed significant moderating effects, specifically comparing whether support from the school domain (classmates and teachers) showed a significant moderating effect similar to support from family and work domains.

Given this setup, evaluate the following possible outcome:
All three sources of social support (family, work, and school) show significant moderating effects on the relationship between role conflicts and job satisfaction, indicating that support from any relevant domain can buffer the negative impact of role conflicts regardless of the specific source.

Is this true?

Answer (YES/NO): NO